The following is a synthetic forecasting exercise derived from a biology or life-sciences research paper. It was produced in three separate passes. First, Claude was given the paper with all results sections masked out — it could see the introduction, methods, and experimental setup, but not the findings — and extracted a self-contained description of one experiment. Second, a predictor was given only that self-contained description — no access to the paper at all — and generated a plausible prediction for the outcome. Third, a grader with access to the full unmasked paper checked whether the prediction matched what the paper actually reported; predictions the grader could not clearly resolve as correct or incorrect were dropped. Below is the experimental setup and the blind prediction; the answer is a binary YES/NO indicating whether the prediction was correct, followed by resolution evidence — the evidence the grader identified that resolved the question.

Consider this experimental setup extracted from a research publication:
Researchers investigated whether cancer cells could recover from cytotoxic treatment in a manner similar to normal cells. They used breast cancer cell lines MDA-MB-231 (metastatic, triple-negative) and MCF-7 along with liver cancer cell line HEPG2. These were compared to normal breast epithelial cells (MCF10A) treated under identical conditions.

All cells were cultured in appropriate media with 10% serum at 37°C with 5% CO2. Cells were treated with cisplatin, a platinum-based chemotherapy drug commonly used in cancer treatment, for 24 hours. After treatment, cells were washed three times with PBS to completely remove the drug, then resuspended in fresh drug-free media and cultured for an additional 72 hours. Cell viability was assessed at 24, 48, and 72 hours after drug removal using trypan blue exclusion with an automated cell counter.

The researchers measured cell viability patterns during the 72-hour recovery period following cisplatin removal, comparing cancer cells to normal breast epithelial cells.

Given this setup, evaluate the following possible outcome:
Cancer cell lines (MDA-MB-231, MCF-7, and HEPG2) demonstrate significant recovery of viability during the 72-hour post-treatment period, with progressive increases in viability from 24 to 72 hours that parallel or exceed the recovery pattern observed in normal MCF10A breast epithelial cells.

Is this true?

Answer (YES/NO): NO